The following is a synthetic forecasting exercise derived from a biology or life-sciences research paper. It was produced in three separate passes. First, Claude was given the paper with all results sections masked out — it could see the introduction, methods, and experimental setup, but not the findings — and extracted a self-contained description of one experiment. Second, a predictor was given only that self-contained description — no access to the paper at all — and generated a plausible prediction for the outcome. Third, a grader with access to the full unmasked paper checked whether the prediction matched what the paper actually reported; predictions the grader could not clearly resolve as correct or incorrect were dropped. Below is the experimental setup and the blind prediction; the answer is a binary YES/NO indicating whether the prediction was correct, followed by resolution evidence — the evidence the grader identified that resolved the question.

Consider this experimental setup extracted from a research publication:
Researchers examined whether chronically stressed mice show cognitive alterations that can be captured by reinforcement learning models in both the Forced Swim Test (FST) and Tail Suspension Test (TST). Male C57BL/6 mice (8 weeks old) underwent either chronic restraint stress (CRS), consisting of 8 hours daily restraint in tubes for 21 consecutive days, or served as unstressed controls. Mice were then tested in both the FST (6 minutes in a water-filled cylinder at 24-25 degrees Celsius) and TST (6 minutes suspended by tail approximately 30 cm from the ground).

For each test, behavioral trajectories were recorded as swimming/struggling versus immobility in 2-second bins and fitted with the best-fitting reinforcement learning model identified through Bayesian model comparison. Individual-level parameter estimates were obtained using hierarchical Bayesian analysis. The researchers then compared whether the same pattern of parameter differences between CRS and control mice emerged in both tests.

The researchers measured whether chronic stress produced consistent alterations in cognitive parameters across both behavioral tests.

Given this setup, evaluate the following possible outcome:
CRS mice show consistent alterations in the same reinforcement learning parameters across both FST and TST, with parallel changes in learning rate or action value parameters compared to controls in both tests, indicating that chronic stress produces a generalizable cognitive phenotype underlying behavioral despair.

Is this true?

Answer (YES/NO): NO